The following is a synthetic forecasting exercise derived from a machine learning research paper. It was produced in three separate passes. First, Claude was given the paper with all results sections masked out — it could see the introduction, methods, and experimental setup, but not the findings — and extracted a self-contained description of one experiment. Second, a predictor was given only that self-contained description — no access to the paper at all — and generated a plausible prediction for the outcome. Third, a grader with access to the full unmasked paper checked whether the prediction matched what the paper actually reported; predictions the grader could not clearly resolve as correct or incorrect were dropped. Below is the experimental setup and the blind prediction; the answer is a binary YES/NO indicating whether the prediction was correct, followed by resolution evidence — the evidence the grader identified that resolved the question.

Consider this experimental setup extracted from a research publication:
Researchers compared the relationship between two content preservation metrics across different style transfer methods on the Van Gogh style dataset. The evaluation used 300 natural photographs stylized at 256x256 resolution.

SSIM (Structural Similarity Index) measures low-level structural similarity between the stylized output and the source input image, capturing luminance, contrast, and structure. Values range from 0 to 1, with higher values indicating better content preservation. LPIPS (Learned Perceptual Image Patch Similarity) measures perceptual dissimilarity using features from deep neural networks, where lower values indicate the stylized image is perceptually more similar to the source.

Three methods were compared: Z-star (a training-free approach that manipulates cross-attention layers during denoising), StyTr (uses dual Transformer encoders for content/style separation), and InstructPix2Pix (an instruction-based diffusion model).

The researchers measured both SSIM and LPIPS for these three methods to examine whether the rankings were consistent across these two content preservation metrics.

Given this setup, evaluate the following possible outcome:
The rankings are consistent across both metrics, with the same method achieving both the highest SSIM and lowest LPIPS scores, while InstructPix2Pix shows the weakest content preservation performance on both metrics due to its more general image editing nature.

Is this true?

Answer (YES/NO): YES